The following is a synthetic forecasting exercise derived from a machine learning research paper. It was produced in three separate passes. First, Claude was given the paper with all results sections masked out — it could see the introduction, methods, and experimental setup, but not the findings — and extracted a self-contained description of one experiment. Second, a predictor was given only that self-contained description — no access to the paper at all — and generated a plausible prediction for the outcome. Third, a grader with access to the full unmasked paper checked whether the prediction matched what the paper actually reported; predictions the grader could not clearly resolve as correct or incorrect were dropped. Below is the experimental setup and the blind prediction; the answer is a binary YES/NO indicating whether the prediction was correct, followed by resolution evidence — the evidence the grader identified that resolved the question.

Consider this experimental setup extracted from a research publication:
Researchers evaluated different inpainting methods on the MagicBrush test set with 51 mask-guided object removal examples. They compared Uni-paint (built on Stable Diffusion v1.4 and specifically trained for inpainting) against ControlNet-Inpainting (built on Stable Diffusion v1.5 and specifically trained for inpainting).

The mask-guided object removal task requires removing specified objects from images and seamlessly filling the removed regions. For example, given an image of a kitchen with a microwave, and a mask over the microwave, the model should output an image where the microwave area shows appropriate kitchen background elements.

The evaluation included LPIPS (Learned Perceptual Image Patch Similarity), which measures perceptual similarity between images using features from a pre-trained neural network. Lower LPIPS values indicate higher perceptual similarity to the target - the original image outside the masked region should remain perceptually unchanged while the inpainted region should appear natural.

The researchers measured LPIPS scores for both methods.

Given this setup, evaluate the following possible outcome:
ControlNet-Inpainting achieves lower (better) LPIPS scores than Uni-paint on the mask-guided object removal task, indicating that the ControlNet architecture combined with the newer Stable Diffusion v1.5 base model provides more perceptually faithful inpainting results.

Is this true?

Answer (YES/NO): YES